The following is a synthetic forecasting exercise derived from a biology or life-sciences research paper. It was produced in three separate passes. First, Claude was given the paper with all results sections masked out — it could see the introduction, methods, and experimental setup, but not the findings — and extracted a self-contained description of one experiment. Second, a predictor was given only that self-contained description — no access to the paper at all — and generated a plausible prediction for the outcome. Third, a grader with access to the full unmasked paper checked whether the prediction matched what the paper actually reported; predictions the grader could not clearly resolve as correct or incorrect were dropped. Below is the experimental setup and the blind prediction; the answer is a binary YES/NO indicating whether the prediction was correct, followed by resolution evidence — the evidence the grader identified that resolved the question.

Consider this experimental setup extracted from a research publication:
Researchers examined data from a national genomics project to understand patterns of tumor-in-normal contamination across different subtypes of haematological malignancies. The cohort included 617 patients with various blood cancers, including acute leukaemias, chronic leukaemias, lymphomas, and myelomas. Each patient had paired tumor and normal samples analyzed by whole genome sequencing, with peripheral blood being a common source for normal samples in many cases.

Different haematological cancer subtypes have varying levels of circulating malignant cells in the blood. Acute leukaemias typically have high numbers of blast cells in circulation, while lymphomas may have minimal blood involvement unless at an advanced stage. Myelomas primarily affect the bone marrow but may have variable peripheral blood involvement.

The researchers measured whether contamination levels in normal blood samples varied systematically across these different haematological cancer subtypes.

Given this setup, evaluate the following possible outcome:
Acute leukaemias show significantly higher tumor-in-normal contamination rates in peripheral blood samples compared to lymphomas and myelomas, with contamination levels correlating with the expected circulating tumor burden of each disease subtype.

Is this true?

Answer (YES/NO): NO